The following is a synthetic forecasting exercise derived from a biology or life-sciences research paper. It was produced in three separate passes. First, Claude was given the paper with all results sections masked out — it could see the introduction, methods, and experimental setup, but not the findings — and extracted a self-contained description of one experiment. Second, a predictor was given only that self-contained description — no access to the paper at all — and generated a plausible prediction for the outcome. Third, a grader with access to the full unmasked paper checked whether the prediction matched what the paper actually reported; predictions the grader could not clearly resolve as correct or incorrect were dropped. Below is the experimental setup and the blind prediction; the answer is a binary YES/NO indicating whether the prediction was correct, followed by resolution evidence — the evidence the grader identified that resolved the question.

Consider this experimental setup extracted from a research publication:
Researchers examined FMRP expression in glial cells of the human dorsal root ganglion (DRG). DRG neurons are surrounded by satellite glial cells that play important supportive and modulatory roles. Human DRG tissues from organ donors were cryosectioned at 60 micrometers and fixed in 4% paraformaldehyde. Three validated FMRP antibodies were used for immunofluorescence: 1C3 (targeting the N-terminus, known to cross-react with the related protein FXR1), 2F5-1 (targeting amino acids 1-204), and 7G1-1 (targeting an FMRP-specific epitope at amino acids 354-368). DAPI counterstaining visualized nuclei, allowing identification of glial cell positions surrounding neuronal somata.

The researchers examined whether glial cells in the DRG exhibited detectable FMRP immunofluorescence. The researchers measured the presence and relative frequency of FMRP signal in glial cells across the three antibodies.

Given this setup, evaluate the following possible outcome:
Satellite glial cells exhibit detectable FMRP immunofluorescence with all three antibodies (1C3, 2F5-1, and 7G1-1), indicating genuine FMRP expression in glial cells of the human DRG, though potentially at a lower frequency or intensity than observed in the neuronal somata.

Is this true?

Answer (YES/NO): YES